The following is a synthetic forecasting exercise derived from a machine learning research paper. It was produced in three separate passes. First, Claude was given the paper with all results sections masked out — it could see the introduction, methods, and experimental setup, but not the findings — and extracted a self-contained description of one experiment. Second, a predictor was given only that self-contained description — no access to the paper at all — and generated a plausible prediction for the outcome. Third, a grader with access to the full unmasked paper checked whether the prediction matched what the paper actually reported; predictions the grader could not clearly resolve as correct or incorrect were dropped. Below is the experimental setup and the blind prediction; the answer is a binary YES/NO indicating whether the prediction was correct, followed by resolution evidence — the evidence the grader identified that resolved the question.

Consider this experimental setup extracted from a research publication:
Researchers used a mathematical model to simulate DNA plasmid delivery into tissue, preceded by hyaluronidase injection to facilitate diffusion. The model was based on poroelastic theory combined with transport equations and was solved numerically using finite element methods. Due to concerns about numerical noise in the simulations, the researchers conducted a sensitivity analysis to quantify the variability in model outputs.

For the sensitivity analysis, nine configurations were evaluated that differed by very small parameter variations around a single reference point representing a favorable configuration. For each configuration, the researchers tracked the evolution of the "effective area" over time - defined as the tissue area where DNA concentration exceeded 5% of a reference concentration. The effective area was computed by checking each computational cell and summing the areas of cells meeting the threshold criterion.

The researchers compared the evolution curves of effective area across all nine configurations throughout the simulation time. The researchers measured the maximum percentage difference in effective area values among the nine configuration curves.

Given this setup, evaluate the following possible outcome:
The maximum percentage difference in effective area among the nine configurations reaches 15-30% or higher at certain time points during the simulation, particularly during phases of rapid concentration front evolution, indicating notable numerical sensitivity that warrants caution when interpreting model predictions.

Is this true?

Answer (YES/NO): NO